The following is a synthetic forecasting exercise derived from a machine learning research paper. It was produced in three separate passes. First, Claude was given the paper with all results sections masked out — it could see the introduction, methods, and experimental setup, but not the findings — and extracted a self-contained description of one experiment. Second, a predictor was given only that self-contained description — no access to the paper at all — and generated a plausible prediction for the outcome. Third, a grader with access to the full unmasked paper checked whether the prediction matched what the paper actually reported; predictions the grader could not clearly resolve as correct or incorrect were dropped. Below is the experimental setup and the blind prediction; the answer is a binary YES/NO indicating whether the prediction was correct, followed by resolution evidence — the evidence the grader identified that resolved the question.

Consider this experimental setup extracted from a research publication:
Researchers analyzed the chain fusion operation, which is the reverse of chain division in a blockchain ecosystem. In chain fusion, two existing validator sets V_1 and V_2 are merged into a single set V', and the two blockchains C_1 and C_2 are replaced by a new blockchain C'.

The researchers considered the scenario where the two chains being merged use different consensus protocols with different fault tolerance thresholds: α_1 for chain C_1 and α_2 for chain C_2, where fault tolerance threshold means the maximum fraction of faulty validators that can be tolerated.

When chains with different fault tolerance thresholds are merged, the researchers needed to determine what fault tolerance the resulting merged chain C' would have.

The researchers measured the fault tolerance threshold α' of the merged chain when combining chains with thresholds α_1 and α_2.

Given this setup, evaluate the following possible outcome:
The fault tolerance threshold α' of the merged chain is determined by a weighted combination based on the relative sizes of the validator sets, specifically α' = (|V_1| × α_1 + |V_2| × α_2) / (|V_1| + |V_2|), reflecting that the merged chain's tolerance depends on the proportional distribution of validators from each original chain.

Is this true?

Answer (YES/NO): NO